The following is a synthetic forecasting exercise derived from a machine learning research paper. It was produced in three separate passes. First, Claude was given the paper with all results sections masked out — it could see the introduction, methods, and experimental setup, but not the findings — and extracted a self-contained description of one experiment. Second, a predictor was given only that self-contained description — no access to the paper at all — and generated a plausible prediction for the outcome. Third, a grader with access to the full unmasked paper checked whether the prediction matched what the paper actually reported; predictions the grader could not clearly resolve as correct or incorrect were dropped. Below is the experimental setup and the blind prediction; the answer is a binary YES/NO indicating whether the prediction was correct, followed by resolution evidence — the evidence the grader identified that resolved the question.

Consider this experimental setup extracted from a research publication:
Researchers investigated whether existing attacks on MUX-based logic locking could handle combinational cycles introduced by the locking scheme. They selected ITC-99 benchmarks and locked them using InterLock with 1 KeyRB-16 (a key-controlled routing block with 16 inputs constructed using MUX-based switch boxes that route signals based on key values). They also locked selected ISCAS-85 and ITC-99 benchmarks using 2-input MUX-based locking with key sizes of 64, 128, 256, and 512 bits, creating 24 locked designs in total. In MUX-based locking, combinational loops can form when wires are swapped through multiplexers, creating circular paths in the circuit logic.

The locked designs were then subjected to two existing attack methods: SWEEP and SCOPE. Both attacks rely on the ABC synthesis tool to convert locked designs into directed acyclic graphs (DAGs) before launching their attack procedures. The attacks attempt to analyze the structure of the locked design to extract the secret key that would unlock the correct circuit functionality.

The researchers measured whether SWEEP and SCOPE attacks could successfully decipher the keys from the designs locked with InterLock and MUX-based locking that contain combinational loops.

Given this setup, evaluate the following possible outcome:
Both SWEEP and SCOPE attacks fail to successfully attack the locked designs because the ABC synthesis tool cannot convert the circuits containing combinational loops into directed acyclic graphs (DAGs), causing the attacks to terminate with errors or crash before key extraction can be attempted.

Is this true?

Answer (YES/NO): YES